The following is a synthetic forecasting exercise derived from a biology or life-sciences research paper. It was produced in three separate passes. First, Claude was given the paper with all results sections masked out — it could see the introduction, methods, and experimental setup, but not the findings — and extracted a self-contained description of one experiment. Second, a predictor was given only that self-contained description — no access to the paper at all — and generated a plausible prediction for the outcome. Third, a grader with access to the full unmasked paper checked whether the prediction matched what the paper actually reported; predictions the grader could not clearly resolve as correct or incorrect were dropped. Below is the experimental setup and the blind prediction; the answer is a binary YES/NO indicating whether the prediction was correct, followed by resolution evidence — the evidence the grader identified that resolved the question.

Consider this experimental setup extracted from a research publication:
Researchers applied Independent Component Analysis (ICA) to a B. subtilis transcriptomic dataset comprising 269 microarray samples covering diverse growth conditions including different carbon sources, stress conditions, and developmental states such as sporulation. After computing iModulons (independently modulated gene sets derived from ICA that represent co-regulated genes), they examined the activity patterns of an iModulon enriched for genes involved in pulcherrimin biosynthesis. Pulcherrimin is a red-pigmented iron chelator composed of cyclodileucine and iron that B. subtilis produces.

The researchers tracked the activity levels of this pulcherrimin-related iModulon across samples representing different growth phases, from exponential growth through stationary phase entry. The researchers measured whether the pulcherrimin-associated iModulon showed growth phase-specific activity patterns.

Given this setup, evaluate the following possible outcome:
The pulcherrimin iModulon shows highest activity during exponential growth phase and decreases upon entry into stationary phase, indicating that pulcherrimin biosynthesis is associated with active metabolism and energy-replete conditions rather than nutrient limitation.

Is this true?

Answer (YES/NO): NO